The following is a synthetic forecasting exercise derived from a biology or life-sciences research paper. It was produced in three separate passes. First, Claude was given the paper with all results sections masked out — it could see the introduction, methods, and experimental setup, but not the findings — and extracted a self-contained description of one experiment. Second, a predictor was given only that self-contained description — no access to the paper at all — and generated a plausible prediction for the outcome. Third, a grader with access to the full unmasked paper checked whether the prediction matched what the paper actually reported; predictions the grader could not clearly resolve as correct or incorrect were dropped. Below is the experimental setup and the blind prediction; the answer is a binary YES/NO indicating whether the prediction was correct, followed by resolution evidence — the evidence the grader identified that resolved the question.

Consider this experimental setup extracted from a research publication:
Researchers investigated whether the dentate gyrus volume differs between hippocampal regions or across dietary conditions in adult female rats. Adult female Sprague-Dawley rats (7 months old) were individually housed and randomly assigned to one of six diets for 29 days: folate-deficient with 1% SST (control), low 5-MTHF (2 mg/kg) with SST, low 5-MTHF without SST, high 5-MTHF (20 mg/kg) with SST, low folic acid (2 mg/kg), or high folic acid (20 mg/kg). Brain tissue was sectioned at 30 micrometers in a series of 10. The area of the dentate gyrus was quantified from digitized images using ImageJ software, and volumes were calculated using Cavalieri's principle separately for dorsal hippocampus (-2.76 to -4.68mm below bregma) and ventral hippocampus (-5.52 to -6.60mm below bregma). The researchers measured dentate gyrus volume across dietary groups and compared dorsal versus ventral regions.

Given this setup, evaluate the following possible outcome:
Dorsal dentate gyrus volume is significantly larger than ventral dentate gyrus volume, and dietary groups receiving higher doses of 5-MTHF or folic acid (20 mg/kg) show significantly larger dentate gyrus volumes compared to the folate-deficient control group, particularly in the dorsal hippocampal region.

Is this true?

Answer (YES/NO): NO